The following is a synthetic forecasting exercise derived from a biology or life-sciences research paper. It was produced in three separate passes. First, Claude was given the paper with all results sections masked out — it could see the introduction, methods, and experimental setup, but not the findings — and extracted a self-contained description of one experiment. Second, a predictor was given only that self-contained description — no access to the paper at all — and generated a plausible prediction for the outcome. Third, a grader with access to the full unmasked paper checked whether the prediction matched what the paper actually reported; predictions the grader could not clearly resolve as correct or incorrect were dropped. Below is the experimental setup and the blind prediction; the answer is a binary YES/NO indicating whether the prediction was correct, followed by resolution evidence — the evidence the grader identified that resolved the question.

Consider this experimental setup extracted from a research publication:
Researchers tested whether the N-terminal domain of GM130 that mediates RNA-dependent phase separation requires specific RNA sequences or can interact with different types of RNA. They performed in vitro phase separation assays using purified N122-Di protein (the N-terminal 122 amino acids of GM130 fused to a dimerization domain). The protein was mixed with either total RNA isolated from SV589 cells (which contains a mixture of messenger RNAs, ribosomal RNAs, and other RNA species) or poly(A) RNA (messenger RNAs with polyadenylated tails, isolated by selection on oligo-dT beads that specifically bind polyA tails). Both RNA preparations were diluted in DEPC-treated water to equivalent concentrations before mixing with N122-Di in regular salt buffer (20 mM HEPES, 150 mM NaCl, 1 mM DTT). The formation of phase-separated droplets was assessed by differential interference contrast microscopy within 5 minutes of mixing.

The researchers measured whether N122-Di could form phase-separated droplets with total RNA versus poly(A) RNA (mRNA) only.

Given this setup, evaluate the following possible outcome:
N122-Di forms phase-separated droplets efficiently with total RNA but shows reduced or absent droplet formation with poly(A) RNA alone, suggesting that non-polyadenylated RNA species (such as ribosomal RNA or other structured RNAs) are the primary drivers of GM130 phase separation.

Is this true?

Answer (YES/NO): NO